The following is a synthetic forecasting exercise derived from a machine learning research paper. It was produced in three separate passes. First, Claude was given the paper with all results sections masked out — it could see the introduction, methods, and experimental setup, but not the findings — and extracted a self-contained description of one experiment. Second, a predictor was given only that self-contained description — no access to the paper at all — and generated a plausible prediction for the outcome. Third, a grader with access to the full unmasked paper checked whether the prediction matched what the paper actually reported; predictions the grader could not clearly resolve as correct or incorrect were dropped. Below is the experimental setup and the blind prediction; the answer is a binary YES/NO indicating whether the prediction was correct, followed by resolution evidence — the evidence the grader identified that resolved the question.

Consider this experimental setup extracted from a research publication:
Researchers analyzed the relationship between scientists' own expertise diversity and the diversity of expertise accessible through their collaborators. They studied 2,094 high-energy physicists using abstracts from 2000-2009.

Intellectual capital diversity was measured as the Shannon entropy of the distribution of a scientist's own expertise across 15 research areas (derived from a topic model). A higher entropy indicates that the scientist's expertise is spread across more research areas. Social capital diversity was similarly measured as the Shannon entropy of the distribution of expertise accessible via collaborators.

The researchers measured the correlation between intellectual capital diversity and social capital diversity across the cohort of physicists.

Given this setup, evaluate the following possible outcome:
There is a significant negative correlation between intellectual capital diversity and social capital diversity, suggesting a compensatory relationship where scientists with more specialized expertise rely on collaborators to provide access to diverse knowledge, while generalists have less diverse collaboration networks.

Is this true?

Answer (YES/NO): NO